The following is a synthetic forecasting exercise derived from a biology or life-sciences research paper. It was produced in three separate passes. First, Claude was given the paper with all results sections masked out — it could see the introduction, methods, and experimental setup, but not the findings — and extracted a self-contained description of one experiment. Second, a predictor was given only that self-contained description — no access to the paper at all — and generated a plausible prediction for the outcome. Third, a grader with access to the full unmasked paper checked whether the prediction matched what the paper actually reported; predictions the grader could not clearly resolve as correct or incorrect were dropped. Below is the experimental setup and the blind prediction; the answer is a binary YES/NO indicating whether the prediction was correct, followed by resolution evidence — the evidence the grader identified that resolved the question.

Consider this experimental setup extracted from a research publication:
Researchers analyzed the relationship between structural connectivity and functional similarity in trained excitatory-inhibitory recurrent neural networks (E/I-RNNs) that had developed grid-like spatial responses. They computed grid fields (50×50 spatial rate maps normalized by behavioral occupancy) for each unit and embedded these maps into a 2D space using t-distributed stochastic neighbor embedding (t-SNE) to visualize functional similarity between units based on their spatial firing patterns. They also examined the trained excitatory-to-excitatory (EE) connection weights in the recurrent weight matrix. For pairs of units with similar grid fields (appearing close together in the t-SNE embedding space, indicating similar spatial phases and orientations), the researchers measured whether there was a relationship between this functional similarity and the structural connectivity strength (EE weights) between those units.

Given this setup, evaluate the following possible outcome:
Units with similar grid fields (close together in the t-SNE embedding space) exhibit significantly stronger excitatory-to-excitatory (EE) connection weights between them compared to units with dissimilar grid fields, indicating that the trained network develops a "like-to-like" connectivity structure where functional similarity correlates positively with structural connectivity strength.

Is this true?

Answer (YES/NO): YES